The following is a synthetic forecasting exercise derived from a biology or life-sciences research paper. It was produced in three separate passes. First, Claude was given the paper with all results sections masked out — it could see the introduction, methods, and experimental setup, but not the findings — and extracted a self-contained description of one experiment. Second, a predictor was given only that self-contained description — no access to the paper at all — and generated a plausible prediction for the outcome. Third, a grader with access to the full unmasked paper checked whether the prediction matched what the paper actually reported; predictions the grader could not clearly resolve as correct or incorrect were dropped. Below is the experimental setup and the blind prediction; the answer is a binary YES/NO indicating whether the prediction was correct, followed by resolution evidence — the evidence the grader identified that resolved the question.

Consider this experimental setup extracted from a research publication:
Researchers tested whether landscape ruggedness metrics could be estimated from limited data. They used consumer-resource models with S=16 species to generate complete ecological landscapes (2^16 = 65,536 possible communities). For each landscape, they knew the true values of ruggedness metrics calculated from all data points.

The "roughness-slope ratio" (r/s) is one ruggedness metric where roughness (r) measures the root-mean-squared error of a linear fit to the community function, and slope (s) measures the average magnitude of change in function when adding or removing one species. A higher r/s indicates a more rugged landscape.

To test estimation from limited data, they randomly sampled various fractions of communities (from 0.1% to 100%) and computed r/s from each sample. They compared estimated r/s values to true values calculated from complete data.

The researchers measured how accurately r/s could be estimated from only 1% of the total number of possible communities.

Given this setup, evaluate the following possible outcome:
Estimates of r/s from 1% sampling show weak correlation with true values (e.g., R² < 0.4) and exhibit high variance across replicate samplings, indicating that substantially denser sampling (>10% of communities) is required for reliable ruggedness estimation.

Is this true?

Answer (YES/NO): NO